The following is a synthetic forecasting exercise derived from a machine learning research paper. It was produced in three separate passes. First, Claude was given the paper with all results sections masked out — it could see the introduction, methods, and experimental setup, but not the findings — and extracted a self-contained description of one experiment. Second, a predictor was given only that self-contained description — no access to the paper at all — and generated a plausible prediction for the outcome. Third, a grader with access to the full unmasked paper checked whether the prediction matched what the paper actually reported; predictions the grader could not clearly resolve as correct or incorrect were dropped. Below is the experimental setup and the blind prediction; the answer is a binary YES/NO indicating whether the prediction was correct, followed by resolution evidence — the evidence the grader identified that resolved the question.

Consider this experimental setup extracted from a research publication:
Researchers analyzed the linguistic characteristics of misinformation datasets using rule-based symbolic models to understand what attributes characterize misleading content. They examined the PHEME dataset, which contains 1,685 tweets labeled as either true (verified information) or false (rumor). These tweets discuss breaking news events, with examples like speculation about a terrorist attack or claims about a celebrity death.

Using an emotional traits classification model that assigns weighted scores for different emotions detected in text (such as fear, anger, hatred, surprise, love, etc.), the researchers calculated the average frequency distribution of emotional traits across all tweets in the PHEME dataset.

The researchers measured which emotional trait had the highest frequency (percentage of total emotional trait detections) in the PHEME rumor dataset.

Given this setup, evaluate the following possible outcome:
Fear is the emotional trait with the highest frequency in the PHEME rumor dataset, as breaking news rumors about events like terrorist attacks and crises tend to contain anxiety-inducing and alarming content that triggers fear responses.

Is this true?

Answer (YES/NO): YES